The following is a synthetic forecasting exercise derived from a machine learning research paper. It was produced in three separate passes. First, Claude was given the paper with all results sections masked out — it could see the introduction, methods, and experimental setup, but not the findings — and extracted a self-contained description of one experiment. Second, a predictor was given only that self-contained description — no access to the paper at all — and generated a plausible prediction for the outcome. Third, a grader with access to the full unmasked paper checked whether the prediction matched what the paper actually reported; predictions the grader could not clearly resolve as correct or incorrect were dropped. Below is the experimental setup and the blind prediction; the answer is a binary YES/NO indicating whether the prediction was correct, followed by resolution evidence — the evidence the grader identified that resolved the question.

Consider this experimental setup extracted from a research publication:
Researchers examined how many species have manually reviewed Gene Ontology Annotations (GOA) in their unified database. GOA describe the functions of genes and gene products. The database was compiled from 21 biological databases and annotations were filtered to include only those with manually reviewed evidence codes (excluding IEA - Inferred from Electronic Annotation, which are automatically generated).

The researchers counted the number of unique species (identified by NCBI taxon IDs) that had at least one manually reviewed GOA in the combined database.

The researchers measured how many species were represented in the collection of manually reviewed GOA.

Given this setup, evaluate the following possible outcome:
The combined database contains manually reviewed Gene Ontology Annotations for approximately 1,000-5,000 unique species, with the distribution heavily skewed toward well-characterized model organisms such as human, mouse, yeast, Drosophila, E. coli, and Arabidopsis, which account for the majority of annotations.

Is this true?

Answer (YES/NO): YES